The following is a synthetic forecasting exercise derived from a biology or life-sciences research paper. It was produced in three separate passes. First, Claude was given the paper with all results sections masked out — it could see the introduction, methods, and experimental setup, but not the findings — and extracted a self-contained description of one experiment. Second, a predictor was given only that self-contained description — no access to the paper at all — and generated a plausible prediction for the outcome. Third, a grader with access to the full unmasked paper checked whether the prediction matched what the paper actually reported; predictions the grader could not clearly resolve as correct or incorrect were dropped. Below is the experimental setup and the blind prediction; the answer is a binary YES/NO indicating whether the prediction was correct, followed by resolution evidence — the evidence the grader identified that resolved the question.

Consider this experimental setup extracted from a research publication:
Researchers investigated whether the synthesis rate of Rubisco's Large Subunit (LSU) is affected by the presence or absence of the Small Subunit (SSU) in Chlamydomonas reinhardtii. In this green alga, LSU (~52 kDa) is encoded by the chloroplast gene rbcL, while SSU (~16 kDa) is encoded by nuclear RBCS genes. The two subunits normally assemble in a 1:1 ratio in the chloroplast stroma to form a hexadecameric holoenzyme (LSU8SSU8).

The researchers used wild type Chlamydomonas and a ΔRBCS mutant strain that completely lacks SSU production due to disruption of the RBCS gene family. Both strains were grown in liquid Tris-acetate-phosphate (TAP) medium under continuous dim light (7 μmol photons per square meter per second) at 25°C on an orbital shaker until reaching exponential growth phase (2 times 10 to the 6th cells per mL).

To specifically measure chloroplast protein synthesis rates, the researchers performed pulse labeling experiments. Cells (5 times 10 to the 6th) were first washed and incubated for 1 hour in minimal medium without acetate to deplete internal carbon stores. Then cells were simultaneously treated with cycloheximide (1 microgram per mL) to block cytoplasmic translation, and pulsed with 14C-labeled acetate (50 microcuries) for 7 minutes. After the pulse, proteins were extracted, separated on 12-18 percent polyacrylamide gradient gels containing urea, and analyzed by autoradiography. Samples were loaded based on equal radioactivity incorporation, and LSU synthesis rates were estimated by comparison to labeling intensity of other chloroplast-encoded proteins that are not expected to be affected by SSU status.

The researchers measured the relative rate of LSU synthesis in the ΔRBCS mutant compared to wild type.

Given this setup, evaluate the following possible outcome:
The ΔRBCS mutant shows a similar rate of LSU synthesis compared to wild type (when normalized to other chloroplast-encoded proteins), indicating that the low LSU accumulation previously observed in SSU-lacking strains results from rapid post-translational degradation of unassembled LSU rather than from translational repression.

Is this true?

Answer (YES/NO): NO